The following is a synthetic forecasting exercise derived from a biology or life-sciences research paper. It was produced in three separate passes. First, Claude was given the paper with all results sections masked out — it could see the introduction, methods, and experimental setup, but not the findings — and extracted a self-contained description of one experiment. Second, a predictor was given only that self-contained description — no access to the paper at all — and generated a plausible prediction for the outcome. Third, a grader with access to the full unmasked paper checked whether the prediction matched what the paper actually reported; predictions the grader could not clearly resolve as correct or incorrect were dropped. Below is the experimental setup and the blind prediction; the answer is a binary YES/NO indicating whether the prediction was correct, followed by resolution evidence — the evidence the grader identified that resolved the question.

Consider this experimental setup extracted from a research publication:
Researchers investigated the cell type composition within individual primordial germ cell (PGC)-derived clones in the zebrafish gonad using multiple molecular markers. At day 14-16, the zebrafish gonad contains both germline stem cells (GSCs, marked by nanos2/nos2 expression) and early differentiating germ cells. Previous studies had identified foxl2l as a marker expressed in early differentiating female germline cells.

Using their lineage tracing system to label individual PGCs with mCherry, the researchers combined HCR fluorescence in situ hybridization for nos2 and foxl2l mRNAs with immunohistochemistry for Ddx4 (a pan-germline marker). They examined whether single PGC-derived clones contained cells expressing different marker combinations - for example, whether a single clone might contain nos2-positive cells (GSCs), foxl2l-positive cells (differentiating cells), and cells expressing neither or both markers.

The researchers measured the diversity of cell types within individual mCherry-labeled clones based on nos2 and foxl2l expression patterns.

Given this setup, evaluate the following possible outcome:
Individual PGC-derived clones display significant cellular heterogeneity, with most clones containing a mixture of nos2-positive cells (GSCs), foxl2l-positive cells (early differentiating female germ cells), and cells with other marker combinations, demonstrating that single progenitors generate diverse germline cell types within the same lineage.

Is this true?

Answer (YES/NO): NO